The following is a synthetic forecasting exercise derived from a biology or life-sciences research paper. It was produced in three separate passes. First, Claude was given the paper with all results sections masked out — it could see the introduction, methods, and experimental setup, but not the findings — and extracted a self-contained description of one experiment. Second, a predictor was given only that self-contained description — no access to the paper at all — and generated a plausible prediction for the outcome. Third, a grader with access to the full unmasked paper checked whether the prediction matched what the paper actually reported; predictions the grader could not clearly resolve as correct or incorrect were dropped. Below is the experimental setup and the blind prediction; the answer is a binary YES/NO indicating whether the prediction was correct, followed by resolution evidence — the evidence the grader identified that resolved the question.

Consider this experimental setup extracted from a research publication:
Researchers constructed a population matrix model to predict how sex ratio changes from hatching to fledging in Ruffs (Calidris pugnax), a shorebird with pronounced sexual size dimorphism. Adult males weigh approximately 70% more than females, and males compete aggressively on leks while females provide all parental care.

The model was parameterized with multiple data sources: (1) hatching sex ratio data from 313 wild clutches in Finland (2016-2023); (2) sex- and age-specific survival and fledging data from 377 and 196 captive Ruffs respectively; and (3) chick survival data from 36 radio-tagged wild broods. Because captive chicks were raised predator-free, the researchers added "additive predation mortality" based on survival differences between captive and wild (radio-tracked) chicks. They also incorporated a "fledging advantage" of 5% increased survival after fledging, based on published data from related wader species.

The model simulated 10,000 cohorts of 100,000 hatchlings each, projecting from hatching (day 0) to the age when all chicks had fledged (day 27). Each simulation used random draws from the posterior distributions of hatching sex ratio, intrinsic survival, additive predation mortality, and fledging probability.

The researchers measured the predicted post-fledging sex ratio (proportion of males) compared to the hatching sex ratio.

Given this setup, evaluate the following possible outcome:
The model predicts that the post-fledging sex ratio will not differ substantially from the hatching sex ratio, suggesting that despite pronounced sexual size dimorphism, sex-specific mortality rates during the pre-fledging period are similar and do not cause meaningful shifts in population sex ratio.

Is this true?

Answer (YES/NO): NO